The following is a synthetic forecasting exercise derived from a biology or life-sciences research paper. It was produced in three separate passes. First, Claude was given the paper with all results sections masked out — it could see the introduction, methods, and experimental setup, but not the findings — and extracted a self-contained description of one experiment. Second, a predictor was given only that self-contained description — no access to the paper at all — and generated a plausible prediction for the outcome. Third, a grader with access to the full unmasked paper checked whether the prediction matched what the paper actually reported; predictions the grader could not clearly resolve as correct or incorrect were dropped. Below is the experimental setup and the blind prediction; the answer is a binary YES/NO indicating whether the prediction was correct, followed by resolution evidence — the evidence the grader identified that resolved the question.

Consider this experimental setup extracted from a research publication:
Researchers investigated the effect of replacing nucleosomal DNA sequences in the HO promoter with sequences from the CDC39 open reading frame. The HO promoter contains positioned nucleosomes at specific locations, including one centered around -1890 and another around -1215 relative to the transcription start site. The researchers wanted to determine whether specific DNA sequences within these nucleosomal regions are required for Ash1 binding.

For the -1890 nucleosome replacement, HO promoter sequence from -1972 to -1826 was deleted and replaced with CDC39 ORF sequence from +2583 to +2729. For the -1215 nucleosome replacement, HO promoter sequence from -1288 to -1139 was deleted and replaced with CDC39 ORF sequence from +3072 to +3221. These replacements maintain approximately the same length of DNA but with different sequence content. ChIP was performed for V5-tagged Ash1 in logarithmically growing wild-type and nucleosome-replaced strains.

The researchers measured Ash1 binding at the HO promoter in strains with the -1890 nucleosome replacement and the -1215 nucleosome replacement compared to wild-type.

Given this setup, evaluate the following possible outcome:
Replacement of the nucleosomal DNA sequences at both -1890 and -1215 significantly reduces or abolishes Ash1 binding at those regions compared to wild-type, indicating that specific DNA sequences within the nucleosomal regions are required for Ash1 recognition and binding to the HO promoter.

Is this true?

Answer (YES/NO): YES